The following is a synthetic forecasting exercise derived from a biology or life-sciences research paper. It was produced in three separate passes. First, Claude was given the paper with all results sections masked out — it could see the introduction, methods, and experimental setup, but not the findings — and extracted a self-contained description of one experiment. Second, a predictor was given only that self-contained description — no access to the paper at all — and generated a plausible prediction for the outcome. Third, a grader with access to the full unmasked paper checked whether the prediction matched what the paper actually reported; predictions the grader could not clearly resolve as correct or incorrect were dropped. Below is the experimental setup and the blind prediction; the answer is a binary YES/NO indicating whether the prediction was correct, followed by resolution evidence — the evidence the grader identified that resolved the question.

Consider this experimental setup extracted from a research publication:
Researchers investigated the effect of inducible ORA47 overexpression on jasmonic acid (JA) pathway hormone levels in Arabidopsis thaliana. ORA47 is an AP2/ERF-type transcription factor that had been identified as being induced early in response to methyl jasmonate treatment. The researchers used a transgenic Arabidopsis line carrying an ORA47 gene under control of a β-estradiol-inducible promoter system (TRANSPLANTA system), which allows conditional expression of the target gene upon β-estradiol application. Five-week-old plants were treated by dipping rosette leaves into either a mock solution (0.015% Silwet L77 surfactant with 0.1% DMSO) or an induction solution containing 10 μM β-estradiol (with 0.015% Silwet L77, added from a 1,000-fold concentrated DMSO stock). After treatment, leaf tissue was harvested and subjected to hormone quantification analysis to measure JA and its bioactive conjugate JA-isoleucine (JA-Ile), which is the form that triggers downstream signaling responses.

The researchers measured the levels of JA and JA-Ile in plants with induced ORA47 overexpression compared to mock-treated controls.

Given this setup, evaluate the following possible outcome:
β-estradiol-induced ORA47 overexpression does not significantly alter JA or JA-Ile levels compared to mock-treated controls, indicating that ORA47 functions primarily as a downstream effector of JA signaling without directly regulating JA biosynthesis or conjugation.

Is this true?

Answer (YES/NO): NO